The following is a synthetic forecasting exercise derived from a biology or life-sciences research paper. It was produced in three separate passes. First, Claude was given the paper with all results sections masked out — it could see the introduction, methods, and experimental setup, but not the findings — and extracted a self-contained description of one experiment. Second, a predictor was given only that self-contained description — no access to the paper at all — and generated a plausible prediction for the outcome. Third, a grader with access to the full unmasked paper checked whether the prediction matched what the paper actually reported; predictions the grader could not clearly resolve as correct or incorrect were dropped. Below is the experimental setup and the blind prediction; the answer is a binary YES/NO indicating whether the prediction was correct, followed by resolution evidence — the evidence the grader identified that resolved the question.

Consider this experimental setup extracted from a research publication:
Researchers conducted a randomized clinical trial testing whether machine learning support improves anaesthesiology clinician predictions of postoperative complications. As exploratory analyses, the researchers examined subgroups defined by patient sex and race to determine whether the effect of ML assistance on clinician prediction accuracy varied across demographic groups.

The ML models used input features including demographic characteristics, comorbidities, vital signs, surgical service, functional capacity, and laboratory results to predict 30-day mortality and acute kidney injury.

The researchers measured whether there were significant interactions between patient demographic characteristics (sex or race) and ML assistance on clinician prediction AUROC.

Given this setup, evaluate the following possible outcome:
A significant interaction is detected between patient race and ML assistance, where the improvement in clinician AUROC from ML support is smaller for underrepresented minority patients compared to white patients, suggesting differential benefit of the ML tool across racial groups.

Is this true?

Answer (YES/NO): NO